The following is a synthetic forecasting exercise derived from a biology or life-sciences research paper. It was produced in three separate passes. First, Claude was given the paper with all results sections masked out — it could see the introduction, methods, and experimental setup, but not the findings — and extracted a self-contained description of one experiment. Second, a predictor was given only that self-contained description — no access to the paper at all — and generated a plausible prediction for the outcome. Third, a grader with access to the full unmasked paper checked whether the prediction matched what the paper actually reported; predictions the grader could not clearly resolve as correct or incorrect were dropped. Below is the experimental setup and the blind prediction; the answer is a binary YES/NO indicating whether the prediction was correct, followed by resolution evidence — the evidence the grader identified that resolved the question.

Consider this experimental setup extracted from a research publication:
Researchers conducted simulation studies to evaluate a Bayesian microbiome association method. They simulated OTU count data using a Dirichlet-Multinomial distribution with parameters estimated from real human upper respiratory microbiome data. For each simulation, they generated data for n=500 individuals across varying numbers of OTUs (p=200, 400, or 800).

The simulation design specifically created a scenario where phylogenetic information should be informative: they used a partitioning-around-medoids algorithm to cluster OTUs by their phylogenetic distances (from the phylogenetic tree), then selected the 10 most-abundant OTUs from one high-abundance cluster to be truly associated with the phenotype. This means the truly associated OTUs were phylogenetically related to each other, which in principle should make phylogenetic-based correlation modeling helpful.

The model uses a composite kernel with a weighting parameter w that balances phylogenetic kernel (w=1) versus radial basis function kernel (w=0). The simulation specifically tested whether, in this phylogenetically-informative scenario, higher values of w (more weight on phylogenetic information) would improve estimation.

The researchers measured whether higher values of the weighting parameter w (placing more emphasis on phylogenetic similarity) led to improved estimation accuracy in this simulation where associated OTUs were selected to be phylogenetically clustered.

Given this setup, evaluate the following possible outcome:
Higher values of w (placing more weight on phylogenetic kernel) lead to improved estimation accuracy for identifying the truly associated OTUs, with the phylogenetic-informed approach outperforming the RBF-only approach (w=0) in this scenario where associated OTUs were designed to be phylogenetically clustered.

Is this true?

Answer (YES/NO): NO